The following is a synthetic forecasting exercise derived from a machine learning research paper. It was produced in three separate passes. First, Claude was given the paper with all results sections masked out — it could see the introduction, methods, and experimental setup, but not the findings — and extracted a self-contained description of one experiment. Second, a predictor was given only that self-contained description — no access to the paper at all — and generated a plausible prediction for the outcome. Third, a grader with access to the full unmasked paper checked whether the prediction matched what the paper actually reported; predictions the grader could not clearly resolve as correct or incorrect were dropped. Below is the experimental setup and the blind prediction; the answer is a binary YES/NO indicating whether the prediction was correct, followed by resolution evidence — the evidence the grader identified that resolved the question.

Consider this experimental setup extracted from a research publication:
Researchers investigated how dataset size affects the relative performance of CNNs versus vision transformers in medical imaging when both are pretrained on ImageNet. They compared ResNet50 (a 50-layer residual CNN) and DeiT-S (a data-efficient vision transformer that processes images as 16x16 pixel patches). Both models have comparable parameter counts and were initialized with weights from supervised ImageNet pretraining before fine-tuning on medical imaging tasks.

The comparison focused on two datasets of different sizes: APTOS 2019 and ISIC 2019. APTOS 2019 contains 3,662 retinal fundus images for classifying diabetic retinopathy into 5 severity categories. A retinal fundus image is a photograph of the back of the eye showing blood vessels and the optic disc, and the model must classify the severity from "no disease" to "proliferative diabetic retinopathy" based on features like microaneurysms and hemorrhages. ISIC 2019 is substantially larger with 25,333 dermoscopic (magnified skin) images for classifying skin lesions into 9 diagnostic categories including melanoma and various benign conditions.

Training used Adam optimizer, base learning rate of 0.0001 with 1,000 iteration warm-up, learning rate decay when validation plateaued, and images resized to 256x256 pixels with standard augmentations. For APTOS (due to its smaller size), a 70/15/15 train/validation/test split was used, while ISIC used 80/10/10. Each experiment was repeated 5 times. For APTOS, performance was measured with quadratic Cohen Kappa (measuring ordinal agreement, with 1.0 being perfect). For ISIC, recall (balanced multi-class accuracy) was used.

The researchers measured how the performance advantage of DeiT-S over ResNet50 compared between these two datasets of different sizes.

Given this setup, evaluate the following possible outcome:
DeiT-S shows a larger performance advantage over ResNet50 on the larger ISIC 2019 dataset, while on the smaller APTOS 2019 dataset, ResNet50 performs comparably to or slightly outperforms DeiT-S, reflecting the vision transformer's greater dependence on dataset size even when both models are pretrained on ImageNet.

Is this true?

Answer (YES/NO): YES